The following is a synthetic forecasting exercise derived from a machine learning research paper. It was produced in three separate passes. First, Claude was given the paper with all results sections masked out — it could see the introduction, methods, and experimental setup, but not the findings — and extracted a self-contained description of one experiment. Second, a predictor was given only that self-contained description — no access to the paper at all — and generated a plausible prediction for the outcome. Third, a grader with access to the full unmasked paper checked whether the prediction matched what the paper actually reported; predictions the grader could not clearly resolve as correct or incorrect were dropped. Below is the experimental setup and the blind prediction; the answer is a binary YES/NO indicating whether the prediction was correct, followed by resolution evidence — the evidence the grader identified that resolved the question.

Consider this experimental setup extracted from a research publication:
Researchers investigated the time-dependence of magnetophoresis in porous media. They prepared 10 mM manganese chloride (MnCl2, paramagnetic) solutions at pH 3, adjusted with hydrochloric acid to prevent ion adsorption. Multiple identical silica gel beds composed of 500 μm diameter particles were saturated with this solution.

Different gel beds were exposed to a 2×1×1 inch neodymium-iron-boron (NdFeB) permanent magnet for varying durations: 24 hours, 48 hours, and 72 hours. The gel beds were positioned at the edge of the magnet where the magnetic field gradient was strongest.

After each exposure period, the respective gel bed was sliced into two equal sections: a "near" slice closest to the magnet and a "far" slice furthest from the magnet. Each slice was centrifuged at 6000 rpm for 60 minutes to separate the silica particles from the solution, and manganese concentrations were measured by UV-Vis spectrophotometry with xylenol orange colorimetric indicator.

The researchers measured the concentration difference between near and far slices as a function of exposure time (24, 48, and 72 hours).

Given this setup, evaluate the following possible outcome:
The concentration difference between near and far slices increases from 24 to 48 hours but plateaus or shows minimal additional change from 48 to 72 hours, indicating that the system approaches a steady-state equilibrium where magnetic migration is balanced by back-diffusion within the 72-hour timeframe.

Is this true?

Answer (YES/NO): NO